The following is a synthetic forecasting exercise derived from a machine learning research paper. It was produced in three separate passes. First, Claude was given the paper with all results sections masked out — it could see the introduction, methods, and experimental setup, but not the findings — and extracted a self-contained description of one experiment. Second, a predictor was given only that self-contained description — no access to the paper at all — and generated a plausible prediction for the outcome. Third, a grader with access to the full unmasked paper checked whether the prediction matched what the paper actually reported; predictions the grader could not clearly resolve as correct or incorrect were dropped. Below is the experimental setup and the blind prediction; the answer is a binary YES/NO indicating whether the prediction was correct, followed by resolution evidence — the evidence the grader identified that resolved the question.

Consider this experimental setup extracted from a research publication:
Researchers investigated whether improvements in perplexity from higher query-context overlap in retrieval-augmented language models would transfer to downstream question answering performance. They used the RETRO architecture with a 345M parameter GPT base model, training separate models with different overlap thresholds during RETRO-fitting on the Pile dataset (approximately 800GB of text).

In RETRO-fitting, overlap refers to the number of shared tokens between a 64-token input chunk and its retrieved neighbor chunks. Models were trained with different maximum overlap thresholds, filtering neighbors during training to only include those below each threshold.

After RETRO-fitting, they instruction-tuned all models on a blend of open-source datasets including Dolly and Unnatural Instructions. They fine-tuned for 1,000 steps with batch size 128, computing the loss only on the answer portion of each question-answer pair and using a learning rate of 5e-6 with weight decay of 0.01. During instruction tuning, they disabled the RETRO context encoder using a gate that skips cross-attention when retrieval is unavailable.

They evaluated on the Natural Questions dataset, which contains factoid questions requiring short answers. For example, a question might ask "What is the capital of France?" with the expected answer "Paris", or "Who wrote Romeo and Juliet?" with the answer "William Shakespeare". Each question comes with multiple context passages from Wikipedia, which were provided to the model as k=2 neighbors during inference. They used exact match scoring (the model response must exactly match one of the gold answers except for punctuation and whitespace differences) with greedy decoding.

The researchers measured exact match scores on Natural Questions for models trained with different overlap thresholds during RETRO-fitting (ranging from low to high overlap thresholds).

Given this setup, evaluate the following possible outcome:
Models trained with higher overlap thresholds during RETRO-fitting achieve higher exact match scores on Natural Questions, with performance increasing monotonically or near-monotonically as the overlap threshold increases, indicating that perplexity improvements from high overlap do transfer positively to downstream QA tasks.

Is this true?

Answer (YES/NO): NO